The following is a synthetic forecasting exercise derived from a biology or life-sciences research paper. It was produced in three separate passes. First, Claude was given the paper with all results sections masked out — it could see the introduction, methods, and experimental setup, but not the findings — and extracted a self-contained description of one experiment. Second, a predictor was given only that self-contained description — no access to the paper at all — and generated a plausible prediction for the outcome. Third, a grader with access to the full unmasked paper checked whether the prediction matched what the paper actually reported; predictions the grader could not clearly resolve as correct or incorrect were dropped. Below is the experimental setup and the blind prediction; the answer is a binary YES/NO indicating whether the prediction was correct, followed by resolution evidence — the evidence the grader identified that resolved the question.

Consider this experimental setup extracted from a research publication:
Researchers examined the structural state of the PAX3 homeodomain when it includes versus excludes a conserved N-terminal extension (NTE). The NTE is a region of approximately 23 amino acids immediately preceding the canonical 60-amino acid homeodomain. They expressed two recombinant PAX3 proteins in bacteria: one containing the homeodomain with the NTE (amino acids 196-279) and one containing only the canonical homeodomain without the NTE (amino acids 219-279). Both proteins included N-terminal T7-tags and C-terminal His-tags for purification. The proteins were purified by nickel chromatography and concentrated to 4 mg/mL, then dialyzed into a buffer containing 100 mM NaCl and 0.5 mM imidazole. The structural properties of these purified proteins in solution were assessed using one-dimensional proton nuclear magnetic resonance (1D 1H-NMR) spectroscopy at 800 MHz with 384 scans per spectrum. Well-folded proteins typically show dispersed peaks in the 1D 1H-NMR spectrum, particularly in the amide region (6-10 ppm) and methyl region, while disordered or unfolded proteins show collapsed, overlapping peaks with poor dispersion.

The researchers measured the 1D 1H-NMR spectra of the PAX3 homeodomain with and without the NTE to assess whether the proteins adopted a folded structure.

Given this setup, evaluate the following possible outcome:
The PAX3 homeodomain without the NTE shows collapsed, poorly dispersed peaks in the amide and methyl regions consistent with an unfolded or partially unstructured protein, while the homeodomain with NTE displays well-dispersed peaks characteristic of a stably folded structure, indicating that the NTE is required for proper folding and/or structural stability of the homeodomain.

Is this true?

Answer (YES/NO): NO